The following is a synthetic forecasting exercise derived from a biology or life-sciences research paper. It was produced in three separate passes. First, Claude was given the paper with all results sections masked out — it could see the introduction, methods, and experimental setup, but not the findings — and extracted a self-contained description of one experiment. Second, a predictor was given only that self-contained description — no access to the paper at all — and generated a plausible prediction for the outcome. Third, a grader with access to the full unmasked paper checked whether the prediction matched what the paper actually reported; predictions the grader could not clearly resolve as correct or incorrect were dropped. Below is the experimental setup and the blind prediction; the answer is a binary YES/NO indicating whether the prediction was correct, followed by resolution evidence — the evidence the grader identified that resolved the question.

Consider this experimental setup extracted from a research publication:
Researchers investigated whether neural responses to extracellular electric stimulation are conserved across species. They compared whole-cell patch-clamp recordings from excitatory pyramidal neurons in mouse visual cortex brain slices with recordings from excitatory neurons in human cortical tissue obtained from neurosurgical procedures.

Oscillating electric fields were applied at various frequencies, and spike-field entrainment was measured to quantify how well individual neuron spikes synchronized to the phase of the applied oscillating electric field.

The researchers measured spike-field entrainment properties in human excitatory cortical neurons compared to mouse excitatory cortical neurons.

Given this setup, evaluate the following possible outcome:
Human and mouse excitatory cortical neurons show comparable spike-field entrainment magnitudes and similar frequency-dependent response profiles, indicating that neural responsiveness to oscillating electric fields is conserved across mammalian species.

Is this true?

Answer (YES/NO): NO